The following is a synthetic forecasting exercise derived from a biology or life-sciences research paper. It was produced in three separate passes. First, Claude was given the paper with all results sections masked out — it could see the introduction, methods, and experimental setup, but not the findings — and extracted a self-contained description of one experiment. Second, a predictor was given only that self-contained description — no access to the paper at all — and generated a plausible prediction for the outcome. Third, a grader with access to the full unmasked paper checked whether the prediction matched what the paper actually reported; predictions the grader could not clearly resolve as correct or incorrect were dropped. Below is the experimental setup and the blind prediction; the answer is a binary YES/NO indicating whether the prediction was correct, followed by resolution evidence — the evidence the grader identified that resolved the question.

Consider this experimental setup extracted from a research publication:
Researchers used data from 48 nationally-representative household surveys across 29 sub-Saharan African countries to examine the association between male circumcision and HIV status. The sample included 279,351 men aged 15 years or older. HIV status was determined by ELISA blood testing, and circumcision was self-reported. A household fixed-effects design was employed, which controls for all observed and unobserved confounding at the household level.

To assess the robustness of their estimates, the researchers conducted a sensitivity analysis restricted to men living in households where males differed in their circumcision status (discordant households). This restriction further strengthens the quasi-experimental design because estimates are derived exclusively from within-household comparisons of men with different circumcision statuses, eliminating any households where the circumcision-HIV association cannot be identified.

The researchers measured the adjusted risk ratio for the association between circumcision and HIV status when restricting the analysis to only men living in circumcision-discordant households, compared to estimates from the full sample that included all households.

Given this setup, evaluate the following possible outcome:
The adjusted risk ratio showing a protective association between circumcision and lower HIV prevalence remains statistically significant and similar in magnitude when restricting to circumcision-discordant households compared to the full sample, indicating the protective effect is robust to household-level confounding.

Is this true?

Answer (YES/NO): YES